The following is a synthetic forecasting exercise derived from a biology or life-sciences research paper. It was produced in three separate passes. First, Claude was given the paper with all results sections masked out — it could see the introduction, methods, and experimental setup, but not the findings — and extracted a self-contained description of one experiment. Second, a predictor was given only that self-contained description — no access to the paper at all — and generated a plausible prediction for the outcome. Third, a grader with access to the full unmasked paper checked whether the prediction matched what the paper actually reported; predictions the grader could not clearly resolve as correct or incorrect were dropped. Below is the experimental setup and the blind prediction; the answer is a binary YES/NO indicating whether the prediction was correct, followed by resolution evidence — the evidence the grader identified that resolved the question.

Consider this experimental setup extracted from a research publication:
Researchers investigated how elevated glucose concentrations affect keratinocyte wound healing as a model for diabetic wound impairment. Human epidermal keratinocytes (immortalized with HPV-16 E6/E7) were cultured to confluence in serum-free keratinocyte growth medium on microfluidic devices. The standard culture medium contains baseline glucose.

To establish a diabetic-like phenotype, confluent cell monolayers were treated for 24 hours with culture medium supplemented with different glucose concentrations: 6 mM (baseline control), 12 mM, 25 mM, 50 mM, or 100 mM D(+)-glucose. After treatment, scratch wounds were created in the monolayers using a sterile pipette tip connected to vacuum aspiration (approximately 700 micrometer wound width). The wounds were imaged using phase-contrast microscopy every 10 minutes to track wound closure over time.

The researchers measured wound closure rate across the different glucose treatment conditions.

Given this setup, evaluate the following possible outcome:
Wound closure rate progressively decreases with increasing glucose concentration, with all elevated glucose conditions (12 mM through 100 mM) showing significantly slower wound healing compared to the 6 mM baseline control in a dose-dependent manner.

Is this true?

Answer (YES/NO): NO